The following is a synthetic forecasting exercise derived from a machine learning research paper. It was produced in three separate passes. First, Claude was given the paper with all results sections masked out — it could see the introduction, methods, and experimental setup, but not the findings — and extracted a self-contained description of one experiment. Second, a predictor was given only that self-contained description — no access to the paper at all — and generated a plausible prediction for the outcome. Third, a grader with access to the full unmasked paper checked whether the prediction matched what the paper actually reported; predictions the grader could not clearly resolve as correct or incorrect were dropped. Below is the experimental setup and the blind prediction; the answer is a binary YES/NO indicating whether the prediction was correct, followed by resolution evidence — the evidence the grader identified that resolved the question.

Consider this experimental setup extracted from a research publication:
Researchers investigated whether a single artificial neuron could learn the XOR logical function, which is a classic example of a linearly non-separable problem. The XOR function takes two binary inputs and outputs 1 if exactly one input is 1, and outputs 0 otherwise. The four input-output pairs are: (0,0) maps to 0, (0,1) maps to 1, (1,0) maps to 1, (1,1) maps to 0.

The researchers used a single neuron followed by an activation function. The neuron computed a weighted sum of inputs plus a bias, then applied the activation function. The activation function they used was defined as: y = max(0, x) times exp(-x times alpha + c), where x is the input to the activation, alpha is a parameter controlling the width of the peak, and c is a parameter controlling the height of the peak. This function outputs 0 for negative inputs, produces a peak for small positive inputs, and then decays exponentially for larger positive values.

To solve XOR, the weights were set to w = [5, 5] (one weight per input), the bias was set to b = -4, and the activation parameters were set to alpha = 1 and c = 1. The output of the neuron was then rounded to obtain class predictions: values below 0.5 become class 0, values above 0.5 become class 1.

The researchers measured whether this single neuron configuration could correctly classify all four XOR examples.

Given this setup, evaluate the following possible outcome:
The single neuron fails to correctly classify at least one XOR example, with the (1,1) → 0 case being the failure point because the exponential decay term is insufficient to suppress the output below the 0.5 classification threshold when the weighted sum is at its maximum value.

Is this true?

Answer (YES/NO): NO